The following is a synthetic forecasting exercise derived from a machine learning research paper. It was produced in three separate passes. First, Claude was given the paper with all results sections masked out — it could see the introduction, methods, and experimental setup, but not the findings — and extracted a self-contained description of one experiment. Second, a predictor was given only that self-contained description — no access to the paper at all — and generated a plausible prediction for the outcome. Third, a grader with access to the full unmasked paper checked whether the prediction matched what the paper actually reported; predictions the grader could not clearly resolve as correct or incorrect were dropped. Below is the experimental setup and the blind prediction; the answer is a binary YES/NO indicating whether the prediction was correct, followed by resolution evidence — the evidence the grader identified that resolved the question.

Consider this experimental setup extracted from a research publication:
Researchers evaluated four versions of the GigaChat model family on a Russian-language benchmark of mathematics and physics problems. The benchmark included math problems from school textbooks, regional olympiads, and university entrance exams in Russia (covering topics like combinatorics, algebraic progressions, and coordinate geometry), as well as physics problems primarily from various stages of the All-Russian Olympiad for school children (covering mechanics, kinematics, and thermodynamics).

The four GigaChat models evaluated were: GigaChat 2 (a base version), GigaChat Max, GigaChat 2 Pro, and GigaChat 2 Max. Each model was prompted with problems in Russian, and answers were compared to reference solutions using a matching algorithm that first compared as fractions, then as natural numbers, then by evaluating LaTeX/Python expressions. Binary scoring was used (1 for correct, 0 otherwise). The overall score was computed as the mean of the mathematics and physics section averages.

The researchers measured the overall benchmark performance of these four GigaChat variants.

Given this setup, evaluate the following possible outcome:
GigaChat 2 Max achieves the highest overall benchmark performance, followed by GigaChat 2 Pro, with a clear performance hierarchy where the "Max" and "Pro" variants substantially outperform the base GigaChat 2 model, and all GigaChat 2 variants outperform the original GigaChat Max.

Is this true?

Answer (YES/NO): NO